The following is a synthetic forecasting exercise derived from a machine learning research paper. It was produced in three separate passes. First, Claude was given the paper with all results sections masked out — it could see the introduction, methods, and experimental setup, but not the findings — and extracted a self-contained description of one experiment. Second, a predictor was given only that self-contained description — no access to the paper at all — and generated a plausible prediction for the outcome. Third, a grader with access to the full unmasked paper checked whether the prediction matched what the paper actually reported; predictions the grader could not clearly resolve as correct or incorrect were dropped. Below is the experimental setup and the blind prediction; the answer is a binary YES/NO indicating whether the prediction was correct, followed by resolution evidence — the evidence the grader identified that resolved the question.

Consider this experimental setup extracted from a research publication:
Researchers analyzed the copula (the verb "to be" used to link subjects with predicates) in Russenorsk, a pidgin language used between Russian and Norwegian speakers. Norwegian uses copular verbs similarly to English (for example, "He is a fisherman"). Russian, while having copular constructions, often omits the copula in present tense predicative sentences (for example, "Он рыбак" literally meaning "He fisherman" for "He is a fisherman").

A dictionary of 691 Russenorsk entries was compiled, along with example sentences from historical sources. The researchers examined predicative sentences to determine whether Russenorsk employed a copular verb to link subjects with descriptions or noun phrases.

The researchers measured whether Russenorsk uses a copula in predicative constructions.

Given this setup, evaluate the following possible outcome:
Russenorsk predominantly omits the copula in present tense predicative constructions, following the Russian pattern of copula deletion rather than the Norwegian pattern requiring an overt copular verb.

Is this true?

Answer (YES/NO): YES